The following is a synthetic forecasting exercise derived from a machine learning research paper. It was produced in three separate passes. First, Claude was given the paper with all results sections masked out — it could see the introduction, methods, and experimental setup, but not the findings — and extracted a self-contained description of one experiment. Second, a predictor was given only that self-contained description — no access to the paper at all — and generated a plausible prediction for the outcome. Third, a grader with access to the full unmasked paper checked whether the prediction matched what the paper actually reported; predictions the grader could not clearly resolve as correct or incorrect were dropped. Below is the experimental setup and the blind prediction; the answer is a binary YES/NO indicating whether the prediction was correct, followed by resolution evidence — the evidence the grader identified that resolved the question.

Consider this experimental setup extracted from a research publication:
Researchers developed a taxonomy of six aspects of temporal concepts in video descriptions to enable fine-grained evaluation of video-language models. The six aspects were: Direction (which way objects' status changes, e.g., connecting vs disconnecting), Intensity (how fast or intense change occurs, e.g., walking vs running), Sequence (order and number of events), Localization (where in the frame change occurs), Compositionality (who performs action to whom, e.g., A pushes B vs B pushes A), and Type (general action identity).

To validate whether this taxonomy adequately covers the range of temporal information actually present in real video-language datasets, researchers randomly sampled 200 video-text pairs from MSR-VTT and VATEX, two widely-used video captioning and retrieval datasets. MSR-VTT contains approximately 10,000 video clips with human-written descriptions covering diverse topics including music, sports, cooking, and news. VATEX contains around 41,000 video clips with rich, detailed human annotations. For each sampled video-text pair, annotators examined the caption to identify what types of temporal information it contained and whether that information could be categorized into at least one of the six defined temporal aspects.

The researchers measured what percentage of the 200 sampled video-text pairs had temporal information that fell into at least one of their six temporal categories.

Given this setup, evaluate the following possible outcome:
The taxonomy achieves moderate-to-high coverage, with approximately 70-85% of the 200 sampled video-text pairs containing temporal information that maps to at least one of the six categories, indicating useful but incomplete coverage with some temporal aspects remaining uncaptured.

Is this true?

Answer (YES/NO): NO